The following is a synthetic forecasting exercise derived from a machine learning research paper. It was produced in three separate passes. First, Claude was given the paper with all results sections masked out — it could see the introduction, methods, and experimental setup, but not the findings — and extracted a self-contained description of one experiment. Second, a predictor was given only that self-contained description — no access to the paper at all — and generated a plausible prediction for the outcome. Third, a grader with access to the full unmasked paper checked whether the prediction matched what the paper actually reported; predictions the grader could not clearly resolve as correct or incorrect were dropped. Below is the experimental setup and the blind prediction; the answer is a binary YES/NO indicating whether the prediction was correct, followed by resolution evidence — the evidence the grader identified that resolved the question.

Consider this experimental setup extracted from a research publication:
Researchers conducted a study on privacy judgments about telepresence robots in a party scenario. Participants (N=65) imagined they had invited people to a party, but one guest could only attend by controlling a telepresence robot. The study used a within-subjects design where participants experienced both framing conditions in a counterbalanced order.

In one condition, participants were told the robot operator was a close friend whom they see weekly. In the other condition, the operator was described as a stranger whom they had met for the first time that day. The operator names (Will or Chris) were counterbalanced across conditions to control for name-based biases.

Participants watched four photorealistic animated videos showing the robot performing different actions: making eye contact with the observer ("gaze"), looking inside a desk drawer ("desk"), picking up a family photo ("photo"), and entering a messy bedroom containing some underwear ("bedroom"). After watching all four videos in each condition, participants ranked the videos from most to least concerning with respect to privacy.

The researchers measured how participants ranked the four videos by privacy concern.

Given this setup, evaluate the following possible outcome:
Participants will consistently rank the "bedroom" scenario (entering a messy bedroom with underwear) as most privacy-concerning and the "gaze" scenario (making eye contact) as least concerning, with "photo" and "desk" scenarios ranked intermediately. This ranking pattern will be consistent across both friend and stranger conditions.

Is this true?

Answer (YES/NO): NO